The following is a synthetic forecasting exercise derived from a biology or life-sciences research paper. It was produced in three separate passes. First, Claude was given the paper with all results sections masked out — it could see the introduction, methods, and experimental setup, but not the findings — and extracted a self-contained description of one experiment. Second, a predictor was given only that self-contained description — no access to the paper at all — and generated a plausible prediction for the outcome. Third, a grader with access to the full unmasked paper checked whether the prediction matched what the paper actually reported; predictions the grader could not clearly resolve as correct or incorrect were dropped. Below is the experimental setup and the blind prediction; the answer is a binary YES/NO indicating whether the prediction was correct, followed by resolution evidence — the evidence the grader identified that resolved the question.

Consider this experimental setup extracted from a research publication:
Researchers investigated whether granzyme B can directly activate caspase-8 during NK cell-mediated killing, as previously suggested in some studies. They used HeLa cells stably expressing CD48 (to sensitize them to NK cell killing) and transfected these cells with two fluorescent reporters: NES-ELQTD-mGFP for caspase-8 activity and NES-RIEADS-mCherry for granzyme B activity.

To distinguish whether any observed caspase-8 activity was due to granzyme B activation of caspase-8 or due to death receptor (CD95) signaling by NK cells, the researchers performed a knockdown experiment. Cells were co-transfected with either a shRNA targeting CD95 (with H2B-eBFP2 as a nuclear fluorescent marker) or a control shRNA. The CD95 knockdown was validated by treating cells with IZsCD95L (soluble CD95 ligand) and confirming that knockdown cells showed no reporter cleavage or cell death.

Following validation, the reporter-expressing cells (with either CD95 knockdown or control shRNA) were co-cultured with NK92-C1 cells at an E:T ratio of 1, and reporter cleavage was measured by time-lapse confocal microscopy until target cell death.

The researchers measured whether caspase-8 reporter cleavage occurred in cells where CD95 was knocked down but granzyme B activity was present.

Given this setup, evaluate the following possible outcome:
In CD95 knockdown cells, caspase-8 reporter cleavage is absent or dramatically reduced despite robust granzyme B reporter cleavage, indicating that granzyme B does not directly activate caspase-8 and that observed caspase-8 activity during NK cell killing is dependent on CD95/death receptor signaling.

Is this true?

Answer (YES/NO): YES